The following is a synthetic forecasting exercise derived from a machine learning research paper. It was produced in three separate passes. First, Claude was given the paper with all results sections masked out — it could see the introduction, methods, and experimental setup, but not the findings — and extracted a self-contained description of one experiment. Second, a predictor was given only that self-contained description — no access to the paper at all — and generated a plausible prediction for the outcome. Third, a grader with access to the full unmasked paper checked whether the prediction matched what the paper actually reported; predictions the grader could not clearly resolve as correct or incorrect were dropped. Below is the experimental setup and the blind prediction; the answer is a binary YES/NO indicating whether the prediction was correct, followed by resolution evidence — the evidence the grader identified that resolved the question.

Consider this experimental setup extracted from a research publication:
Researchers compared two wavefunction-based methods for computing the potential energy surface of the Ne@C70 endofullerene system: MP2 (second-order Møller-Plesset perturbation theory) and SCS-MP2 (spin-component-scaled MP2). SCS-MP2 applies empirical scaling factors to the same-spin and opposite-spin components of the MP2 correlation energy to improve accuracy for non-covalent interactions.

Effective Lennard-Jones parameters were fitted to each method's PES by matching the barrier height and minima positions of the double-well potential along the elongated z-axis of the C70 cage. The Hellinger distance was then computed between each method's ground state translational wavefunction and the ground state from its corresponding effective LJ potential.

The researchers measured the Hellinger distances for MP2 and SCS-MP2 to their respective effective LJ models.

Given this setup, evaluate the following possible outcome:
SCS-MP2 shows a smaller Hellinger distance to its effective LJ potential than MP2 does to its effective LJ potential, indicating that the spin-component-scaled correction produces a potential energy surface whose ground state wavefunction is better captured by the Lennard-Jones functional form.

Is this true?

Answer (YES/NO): YES